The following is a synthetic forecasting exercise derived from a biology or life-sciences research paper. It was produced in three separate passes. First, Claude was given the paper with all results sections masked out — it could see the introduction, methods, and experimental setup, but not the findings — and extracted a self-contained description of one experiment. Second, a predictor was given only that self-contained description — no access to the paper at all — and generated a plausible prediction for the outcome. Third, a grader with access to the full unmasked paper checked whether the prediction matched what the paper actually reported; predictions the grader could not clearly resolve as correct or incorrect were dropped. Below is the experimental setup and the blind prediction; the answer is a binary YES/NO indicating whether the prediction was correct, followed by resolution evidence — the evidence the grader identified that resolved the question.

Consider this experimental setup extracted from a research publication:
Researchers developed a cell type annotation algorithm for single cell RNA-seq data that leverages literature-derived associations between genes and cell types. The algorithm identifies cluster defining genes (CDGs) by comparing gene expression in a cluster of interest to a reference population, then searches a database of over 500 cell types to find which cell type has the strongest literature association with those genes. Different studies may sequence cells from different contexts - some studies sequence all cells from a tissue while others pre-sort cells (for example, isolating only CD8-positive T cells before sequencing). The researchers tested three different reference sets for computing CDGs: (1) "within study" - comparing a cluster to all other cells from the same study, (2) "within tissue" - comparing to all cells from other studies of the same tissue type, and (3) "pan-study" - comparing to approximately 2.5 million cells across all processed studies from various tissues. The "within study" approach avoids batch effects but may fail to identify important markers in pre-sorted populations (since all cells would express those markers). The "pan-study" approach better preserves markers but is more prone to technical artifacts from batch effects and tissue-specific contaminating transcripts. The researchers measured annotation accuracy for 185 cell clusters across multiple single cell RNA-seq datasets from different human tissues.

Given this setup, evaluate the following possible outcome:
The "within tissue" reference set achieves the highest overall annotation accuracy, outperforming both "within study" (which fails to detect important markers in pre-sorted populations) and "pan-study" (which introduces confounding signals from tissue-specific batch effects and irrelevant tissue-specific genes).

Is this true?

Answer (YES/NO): NO